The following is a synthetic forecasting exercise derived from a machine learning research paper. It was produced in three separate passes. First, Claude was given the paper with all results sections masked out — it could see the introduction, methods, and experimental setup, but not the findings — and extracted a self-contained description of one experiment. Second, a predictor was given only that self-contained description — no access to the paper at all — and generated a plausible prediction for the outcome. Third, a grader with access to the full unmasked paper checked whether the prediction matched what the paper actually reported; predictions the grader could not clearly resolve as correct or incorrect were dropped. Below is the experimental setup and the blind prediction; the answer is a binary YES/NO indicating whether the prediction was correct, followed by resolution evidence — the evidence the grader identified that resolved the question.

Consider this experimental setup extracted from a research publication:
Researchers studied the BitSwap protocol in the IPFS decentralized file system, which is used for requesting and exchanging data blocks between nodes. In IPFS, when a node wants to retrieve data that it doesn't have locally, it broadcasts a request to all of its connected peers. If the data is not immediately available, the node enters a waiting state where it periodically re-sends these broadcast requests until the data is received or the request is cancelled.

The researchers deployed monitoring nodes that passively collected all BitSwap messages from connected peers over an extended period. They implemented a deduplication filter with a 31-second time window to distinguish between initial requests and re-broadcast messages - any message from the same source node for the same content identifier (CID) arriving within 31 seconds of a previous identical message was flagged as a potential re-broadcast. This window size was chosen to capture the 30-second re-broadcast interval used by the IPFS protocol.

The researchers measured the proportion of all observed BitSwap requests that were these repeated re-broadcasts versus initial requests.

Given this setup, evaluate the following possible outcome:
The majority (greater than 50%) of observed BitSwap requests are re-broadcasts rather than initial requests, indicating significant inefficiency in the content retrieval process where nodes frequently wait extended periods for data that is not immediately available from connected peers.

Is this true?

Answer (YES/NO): YES